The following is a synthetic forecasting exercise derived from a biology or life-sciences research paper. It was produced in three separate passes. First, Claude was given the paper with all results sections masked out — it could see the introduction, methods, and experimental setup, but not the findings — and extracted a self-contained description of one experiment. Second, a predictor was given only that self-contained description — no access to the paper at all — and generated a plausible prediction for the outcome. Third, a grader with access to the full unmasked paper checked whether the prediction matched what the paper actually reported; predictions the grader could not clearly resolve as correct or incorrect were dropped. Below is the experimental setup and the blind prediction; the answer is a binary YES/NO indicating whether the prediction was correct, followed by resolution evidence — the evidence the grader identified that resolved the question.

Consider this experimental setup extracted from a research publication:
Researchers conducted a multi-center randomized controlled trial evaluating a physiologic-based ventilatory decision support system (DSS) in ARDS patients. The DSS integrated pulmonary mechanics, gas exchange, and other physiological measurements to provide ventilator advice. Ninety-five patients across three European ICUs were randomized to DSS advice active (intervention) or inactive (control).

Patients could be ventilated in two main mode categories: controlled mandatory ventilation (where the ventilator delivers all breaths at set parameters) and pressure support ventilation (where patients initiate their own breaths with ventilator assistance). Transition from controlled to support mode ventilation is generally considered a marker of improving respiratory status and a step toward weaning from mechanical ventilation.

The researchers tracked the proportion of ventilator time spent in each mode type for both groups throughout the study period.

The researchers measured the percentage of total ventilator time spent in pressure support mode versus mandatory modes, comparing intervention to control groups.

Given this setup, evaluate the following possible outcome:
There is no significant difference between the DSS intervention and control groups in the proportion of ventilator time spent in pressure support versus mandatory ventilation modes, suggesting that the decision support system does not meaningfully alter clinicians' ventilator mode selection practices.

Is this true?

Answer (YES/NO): YES